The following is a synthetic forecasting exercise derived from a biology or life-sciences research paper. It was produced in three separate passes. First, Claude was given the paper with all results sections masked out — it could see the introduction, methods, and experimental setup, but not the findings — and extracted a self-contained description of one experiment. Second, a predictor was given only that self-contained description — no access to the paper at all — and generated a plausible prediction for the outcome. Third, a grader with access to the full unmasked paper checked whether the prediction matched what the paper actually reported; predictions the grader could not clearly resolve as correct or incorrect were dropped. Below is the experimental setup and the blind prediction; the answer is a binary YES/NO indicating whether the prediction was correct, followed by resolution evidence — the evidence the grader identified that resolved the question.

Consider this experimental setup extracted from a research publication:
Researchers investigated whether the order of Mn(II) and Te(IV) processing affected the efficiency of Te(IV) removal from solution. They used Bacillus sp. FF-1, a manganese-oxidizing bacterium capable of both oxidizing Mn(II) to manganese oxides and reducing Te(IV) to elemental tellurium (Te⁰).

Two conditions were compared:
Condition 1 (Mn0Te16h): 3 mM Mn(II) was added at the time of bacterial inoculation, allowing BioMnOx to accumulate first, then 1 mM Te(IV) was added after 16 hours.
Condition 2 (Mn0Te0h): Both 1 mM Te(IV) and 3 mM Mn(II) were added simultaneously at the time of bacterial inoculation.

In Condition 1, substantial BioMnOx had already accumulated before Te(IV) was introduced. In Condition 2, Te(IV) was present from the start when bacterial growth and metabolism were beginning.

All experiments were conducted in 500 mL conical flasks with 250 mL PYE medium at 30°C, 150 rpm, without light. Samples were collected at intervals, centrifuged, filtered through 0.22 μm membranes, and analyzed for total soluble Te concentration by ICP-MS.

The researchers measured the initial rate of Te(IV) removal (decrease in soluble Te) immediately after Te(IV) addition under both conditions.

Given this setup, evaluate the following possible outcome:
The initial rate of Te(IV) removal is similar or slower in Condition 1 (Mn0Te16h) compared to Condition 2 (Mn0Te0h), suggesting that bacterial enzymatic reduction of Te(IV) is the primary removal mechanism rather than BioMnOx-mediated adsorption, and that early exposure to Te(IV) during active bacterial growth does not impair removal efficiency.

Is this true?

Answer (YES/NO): NO